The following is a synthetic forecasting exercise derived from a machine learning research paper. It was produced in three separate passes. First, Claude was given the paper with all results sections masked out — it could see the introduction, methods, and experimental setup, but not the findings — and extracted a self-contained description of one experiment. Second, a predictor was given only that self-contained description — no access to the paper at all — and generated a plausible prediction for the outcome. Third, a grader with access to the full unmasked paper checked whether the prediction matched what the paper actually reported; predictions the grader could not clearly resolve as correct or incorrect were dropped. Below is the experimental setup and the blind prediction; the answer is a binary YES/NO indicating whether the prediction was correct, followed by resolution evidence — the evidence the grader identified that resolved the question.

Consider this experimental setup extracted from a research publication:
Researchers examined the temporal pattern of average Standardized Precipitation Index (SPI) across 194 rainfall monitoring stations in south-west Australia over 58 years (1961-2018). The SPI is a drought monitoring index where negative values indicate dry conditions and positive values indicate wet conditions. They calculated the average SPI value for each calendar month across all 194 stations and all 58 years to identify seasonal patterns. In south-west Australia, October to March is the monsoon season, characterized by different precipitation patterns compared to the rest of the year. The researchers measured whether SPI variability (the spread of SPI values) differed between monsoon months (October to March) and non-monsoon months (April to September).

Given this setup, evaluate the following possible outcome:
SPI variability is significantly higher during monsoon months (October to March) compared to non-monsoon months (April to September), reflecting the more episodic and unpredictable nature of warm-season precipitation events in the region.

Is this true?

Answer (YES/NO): YES